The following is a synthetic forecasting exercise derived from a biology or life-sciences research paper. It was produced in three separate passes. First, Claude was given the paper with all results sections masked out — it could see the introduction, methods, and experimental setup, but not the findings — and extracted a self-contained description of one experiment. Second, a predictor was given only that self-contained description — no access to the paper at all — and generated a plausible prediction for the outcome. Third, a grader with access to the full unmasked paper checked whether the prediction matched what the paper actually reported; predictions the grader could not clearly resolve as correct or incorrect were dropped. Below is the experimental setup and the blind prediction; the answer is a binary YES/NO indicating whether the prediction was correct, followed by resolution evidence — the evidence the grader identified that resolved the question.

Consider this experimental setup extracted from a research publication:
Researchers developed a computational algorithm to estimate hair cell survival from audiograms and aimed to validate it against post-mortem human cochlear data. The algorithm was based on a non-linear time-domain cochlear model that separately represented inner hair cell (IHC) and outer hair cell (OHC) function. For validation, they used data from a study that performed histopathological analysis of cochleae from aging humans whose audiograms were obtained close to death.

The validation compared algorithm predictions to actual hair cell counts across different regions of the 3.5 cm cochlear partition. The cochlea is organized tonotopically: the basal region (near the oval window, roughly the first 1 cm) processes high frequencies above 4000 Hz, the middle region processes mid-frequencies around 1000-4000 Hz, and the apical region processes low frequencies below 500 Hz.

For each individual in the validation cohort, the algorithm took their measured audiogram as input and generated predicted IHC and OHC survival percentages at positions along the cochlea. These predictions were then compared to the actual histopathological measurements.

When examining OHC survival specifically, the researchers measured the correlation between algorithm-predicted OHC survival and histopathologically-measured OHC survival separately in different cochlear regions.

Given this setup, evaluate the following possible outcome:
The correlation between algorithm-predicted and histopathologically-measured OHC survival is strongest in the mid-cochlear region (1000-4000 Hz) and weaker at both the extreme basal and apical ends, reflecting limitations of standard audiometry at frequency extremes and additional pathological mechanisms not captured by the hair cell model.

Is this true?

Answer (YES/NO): NO